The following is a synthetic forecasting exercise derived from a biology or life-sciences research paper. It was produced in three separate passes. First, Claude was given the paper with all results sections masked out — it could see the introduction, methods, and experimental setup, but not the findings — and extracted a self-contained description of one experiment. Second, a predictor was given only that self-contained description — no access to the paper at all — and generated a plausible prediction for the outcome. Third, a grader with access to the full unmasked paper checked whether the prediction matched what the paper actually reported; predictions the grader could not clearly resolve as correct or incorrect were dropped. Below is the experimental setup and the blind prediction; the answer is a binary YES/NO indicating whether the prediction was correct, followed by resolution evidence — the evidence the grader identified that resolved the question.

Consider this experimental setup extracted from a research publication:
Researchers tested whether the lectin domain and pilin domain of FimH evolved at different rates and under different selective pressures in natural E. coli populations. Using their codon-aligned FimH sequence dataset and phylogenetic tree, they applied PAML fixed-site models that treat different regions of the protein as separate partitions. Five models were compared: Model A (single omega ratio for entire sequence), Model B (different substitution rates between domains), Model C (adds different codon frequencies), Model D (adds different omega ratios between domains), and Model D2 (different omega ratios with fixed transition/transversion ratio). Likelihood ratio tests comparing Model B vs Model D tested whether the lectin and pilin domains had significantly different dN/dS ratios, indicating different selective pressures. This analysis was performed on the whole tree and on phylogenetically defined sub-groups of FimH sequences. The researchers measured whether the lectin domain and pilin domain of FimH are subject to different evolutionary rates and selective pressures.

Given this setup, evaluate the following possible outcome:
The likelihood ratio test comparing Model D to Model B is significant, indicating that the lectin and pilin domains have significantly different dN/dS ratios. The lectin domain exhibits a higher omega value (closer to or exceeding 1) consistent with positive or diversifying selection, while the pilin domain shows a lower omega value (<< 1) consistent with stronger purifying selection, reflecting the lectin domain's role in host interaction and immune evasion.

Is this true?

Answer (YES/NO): NO